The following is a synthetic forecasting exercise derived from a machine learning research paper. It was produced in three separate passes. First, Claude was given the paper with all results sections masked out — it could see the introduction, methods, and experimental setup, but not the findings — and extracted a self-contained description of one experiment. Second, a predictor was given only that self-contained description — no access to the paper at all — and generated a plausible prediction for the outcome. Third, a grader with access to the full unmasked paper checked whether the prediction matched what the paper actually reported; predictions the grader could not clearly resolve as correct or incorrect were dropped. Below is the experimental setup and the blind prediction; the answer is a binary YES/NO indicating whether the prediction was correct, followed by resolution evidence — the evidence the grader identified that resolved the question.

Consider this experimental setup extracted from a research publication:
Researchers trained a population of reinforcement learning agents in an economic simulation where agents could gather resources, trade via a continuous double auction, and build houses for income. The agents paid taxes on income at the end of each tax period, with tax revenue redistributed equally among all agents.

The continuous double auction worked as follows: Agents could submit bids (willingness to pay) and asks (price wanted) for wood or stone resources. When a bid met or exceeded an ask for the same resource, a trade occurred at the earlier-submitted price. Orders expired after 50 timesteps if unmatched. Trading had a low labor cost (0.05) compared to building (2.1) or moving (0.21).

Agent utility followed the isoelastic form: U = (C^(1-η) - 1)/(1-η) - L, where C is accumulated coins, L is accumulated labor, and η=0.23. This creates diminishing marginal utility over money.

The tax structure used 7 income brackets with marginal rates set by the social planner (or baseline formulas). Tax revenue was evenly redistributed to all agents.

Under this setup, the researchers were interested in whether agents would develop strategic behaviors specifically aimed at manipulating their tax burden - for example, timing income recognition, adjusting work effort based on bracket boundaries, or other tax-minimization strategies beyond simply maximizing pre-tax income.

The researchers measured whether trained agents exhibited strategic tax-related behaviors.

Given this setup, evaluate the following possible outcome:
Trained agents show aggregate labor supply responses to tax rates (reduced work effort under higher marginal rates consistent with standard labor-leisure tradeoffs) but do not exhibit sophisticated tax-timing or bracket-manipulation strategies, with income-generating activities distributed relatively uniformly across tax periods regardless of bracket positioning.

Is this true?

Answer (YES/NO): NO